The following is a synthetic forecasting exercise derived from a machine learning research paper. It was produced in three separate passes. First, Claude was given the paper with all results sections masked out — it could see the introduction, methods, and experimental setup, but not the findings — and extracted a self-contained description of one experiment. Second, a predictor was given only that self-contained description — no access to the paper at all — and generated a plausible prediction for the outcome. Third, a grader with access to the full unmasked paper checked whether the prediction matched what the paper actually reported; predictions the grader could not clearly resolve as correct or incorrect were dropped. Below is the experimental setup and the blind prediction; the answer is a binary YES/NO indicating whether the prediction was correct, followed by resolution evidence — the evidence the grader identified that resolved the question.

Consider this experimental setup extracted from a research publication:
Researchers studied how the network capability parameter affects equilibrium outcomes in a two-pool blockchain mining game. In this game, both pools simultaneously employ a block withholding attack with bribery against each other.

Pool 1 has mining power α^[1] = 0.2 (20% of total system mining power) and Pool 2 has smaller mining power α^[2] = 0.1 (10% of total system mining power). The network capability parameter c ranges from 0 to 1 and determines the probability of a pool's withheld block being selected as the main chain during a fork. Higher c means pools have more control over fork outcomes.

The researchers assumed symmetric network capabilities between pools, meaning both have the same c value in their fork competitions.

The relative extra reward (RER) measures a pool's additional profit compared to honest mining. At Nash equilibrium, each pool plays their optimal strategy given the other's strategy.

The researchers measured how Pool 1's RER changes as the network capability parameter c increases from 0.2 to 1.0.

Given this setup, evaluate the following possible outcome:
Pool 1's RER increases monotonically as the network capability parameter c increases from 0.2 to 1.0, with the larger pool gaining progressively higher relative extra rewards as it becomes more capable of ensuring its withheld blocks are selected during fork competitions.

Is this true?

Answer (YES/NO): YES